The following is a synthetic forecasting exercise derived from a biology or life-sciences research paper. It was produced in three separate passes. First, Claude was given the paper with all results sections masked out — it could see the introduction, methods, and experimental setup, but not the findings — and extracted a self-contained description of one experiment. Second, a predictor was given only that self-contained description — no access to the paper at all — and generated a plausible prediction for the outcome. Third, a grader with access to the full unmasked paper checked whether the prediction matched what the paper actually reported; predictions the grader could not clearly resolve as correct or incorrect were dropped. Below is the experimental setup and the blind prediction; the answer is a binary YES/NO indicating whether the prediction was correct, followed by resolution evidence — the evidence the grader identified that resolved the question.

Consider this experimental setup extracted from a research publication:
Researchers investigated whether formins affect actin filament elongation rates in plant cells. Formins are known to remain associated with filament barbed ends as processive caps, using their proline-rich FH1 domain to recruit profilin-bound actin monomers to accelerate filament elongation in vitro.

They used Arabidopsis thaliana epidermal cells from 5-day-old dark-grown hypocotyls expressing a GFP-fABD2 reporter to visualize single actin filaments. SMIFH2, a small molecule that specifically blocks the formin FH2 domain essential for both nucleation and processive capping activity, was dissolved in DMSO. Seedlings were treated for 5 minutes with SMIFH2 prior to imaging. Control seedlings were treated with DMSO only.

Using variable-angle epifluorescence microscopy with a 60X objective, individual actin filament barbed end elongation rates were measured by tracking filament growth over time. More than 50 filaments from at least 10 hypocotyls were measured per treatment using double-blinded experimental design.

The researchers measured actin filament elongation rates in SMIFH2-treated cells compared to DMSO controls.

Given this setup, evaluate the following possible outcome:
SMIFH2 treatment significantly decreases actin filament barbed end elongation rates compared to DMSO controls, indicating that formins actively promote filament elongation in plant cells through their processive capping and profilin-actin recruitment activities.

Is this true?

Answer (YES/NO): NO